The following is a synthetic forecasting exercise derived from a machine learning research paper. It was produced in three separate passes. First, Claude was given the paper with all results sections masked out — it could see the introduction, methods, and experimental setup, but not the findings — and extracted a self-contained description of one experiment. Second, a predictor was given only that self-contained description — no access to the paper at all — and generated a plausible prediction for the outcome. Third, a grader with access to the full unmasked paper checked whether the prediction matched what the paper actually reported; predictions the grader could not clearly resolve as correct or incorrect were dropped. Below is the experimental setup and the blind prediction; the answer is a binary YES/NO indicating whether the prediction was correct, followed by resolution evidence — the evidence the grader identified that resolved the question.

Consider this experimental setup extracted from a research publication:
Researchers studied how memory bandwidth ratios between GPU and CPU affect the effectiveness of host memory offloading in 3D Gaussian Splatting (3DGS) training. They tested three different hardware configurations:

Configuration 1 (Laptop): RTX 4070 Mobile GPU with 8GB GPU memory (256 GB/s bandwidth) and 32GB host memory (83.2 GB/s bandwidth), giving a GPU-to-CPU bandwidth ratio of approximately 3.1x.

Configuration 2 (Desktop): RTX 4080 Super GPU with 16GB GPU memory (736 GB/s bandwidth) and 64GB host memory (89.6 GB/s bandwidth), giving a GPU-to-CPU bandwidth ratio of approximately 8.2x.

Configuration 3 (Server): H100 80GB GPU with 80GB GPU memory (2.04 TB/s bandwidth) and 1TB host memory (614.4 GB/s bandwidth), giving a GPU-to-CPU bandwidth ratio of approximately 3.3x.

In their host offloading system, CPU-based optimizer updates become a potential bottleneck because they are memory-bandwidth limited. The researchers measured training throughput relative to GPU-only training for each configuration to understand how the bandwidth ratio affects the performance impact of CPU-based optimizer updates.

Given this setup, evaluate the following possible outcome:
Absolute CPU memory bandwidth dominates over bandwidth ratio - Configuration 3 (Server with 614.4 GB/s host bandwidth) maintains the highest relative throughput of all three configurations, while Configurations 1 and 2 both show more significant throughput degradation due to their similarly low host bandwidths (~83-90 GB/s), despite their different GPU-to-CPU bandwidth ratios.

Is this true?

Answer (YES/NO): NO